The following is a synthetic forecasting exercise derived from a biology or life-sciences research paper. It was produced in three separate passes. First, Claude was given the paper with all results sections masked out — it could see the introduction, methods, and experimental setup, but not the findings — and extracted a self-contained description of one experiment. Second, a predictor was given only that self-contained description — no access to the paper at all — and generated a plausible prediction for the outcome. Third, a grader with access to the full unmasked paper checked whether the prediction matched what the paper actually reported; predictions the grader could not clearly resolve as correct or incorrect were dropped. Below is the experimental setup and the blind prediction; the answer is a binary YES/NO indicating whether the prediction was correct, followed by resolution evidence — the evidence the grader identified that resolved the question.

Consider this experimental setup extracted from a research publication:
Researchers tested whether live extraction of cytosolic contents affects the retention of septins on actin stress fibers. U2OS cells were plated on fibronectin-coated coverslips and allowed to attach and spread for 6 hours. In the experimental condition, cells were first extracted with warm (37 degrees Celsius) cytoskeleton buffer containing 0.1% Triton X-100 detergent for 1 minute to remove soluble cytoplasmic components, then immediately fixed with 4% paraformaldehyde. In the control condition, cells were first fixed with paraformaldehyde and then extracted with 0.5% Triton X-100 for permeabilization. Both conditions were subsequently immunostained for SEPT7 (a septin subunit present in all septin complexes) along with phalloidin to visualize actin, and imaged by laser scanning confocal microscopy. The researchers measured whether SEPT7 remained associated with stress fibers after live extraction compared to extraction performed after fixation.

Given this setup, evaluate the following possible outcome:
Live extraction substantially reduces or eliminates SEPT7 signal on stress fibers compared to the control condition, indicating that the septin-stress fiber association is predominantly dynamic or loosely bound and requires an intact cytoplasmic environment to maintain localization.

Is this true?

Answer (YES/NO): NO